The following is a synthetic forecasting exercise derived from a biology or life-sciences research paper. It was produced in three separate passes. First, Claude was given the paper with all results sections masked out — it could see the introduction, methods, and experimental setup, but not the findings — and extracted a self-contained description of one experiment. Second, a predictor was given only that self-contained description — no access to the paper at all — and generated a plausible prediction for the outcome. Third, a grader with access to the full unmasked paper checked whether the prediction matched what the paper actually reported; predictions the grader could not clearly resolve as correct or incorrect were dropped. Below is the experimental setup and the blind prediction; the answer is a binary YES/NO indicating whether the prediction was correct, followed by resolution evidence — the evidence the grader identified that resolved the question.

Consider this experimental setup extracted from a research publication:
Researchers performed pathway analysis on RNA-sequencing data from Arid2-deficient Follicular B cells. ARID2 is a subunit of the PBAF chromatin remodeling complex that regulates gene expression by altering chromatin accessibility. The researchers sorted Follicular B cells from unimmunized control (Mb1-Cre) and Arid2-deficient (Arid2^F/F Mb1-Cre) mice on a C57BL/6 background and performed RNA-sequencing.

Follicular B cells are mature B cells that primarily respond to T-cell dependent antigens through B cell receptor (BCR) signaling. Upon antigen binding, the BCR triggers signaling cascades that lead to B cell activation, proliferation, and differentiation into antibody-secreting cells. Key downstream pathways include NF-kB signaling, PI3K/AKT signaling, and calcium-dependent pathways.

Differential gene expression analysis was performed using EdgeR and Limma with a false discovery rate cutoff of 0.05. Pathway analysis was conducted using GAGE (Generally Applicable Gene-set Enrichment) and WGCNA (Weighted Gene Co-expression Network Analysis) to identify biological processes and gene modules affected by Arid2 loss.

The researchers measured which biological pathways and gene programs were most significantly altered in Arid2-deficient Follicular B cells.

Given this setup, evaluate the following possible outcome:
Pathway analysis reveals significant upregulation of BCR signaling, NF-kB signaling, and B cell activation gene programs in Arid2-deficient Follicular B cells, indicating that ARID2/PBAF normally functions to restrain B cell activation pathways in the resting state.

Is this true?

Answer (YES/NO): NO